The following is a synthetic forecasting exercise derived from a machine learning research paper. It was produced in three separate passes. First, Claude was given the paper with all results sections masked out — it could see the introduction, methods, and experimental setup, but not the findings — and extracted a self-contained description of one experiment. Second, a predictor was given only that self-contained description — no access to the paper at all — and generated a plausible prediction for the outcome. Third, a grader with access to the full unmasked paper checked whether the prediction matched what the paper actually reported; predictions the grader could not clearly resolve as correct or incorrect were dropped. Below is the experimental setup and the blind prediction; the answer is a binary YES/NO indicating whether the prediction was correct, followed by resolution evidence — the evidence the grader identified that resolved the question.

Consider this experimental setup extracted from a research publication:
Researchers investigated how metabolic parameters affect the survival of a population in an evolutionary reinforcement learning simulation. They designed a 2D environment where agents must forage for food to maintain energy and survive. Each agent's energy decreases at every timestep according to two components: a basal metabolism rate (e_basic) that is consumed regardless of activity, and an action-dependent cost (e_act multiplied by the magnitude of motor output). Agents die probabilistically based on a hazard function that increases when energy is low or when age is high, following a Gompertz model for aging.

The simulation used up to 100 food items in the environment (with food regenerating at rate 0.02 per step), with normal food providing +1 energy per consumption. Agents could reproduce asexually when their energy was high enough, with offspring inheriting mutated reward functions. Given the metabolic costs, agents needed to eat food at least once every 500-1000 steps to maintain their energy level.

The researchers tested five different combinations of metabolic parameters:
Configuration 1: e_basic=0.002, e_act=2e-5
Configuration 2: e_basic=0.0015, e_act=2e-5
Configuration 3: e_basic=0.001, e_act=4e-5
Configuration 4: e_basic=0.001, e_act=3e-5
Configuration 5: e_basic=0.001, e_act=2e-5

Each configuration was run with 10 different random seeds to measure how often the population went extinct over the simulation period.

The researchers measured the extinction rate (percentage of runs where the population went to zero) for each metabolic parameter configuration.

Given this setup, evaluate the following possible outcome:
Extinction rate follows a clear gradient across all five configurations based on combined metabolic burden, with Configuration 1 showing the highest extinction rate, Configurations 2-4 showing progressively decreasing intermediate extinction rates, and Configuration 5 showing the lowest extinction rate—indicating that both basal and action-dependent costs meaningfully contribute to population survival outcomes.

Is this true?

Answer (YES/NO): NO